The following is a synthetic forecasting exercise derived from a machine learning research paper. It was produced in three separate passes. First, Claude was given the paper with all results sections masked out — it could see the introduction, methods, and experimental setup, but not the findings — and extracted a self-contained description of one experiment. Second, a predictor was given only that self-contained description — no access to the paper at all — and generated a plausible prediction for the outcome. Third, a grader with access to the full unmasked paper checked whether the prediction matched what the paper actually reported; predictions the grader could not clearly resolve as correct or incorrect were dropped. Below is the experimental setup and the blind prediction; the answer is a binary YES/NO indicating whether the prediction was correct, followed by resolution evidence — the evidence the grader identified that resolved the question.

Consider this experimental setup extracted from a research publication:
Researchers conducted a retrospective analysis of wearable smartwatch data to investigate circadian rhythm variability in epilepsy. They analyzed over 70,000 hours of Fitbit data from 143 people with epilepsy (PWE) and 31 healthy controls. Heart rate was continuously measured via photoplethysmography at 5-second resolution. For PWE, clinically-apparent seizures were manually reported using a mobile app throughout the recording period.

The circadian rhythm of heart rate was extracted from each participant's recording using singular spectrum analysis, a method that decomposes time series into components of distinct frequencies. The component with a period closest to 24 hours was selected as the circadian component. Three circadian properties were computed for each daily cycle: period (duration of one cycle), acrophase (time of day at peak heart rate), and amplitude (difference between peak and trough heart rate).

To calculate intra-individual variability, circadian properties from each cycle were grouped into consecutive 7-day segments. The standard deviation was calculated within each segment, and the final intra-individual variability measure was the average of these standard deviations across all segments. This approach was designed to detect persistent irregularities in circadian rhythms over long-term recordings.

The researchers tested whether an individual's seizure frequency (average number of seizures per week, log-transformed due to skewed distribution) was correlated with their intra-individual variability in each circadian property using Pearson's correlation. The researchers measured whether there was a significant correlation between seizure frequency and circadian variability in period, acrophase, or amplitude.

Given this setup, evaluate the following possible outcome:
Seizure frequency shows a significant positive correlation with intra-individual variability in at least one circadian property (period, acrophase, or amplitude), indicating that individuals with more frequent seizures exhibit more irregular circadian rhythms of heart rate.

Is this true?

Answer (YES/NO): NO